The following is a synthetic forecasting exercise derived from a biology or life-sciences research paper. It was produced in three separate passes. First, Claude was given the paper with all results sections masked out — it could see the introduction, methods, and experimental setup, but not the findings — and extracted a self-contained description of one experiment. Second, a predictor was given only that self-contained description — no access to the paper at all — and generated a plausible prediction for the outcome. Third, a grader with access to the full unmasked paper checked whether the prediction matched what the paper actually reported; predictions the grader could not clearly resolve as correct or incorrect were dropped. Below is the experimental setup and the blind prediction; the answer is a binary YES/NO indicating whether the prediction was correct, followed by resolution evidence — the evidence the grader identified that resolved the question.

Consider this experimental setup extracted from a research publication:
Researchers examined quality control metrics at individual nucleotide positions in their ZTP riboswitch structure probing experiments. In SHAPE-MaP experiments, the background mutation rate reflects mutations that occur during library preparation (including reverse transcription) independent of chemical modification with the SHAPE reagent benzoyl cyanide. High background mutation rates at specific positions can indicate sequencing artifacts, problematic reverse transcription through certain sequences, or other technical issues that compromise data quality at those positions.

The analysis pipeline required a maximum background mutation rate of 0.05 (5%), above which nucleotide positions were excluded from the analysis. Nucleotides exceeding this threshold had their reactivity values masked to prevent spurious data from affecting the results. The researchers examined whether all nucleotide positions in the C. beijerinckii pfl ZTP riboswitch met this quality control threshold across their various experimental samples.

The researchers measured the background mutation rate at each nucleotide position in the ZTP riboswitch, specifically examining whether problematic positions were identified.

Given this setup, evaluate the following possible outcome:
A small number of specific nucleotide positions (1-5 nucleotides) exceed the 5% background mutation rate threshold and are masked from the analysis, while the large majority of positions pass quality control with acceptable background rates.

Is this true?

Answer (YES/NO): YES